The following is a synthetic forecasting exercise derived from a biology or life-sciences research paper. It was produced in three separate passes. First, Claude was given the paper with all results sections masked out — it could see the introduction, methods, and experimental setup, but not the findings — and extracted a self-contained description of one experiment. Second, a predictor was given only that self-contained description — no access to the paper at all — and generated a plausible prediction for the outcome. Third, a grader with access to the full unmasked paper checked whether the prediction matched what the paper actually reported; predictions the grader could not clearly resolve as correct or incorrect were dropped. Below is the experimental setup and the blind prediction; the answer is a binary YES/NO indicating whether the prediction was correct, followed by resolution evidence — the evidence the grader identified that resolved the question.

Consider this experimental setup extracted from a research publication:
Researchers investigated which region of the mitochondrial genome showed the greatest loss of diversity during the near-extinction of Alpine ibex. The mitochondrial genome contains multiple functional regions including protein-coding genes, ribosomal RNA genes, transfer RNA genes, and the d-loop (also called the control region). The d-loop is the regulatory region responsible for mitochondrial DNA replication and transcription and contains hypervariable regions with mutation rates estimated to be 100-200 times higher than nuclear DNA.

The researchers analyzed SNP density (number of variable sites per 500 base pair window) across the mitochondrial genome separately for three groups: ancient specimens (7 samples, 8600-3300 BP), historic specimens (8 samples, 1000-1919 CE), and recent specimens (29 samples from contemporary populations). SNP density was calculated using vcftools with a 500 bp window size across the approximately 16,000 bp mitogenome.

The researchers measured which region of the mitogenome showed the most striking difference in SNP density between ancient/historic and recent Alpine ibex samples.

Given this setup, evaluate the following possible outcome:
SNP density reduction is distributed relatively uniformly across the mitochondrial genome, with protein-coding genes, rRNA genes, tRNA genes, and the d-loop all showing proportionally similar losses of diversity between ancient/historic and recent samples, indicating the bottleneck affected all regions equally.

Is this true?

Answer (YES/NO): NO